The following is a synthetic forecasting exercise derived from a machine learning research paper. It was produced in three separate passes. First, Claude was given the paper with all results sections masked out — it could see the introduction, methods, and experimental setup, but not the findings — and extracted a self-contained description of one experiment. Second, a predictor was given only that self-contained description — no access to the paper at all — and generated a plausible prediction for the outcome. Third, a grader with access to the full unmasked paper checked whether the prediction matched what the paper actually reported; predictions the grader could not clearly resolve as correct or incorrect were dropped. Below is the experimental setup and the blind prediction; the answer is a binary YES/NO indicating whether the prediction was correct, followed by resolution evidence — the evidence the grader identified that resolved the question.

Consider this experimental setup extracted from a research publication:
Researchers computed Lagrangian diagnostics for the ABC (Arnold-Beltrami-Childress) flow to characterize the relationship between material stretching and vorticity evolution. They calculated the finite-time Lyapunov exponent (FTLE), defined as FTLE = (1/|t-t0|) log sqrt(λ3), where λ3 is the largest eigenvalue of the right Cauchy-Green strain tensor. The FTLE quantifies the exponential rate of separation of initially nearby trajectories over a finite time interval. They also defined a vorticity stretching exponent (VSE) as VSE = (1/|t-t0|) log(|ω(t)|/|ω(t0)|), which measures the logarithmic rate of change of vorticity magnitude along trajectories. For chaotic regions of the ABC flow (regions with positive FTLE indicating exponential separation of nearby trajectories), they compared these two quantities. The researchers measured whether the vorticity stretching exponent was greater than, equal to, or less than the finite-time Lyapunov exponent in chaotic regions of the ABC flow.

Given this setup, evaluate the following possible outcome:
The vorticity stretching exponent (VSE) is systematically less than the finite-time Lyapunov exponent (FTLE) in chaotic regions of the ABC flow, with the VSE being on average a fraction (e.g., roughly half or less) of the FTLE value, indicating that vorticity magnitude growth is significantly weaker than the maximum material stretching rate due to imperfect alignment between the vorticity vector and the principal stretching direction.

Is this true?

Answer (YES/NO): YES